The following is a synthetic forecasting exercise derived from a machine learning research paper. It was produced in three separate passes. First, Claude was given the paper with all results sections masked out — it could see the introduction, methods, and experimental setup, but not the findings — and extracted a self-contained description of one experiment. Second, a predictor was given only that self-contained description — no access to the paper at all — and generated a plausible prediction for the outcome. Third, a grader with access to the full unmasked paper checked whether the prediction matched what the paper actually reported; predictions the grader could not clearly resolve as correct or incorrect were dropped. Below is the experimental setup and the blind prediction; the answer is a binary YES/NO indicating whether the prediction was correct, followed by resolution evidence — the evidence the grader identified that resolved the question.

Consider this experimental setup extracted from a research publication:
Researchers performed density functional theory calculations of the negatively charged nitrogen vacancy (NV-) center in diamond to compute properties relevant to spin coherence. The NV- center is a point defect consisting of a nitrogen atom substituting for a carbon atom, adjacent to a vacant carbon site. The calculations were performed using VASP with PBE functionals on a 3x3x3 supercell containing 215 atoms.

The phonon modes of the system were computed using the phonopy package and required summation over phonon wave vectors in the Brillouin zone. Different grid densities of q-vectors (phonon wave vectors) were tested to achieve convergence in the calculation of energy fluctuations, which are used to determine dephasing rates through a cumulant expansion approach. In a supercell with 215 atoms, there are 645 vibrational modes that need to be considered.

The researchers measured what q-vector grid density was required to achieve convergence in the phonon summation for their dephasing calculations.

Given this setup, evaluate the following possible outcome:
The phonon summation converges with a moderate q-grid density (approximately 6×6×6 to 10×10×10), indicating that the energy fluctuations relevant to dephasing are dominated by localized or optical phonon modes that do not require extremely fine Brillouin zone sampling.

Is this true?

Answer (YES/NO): YES